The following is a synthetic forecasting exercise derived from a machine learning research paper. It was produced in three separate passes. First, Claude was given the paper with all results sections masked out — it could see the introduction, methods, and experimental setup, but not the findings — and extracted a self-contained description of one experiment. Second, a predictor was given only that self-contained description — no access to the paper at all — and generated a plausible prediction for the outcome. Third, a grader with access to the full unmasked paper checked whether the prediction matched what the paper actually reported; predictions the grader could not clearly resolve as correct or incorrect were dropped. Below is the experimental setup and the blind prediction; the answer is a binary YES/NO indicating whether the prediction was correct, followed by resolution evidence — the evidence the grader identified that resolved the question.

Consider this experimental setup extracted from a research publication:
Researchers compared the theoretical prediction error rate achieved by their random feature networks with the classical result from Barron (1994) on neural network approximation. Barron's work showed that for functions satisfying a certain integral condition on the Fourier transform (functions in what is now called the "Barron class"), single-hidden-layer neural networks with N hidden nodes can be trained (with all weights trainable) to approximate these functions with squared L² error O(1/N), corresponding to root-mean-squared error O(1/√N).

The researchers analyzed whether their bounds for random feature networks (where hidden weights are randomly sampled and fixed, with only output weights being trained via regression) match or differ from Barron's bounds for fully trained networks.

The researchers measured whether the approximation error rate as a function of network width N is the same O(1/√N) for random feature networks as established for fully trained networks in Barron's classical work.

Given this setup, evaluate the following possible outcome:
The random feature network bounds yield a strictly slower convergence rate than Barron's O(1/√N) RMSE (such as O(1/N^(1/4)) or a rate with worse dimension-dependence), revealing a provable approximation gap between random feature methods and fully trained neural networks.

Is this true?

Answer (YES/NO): NO